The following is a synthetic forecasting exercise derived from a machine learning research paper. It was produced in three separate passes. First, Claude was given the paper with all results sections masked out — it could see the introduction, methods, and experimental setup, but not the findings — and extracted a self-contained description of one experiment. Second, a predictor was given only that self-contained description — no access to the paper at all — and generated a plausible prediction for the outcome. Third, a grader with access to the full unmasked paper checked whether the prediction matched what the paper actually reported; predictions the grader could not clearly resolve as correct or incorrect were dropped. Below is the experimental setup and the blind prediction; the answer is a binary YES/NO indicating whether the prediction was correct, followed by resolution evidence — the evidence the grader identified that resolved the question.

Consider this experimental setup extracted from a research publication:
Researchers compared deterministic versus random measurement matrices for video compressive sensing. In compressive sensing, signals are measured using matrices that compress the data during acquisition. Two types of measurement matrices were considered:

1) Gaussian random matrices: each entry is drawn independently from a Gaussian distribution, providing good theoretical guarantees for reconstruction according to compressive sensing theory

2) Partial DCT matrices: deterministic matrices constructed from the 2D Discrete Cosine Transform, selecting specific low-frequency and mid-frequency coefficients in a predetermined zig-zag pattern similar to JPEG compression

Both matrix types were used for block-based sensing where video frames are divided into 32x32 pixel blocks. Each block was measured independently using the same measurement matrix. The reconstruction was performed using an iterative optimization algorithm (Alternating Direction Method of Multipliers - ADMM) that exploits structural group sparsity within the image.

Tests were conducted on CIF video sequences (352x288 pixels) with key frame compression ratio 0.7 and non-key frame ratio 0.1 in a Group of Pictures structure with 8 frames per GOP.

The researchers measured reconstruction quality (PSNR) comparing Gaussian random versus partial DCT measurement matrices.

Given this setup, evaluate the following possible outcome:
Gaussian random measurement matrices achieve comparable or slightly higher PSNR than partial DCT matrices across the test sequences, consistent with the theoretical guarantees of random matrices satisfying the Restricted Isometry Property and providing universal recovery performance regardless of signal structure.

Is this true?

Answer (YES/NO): NO